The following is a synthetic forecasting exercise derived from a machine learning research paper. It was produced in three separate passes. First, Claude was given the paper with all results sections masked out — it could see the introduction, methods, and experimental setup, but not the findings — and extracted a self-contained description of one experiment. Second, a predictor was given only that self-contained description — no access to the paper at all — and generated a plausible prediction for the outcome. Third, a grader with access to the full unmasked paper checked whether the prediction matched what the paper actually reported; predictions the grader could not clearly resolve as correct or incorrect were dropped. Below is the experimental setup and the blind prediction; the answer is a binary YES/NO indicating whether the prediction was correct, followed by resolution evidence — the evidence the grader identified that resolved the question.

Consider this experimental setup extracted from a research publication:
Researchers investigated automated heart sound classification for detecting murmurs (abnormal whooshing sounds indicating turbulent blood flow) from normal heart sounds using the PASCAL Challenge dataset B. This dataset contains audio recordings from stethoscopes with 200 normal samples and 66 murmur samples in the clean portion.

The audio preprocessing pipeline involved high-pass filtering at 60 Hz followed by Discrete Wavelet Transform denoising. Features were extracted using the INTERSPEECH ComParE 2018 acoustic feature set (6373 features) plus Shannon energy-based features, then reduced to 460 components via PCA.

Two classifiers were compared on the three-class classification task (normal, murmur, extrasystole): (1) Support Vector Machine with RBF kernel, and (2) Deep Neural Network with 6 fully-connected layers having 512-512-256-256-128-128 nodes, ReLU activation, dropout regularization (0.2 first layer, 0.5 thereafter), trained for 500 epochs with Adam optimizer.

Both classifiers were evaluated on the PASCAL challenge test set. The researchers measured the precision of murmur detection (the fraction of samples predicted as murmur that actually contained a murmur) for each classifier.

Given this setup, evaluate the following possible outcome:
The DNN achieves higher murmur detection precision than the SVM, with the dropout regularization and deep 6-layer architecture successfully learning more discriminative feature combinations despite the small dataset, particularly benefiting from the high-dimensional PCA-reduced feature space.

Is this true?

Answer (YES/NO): YES